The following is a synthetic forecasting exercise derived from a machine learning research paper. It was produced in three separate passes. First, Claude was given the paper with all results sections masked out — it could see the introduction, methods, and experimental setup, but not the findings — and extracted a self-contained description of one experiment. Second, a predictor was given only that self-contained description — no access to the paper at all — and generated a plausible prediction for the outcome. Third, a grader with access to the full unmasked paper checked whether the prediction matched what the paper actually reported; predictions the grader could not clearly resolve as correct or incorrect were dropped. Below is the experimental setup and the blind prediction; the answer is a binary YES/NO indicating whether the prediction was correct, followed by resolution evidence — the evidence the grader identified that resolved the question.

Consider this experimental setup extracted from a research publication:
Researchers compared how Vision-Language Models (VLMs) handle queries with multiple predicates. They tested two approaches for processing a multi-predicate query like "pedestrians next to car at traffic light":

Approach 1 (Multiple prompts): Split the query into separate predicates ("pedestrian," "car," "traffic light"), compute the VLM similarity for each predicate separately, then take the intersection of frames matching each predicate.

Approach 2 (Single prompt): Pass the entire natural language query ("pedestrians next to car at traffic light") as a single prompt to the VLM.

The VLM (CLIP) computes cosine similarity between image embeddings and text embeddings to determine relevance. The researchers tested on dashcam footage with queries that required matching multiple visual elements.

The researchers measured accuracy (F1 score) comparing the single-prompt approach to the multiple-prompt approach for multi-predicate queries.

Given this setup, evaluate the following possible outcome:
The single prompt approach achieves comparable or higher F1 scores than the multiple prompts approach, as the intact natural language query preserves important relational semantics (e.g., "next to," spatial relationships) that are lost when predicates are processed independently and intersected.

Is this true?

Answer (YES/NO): YES